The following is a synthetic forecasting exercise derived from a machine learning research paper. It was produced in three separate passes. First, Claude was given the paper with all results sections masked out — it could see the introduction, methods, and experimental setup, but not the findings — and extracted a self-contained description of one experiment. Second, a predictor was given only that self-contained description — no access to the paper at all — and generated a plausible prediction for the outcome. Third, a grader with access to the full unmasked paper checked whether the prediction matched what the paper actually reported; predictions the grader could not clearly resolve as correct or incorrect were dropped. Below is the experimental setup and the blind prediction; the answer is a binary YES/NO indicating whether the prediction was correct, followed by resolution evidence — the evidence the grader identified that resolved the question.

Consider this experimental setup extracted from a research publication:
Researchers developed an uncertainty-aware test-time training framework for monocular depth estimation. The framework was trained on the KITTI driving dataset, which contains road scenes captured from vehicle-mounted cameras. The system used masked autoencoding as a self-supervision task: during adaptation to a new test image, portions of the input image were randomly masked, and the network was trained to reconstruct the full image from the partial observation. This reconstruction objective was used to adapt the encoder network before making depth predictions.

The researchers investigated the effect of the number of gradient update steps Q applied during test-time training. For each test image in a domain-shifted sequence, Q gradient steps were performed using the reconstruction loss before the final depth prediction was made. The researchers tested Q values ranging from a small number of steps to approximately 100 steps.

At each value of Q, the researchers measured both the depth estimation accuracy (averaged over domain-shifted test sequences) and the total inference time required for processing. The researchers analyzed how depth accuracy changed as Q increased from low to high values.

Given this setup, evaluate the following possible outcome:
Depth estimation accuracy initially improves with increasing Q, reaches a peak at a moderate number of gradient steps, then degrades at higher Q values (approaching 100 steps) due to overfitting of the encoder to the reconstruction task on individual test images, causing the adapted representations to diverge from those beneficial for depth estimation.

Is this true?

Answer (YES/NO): YES